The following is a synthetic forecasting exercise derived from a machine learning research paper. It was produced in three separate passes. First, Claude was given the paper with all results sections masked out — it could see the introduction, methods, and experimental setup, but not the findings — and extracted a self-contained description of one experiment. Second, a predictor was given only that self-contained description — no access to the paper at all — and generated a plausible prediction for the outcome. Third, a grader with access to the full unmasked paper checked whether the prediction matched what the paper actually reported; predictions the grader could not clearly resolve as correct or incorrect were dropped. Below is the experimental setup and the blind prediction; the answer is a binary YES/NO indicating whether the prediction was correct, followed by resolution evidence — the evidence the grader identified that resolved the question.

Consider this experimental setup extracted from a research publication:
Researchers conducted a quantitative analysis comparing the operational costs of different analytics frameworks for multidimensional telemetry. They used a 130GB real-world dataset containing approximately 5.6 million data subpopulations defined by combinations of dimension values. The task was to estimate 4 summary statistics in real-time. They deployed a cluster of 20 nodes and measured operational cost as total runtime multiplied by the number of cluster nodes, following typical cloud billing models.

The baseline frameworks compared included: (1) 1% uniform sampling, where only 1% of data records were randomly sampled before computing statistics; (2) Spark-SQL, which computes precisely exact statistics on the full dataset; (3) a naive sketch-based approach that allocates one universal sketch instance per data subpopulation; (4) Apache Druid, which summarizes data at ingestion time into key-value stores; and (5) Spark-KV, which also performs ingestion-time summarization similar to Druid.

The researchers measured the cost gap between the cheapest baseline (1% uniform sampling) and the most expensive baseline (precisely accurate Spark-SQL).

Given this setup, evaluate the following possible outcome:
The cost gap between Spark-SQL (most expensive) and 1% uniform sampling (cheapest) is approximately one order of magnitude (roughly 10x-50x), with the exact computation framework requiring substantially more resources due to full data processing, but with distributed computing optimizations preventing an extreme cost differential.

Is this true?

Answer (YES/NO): NO